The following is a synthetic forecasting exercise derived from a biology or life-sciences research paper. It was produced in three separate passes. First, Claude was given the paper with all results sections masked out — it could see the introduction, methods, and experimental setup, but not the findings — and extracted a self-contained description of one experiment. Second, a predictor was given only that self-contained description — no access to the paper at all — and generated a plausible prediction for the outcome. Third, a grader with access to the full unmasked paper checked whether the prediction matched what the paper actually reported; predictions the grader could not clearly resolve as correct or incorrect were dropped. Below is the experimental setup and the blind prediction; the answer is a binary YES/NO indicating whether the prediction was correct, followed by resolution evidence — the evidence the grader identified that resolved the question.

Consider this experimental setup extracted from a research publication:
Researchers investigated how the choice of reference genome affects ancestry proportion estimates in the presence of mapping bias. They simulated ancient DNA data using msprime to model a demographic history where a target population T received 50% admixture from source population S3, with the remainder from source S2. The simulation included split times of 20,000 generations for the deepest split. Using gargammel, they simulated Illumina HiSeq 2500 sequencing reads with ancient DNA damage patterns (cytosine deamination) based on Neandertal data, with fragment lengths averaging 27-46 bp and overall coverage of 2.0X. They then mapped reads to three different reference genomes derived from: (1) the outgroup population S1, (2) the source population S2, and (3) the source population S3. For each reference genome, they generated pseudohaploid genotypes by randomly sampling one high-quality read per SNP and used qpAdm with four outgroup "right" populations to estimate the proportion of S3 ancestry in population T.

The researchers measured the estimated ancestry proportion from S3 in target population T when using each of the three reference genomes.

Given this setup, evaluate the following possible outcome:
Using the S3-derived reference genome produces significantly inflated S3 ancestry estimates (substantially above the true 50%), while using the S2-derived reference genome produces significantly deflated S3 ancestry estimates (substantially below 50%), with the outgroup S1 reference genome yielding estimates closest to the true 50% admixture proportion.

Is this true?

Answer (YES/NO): NO